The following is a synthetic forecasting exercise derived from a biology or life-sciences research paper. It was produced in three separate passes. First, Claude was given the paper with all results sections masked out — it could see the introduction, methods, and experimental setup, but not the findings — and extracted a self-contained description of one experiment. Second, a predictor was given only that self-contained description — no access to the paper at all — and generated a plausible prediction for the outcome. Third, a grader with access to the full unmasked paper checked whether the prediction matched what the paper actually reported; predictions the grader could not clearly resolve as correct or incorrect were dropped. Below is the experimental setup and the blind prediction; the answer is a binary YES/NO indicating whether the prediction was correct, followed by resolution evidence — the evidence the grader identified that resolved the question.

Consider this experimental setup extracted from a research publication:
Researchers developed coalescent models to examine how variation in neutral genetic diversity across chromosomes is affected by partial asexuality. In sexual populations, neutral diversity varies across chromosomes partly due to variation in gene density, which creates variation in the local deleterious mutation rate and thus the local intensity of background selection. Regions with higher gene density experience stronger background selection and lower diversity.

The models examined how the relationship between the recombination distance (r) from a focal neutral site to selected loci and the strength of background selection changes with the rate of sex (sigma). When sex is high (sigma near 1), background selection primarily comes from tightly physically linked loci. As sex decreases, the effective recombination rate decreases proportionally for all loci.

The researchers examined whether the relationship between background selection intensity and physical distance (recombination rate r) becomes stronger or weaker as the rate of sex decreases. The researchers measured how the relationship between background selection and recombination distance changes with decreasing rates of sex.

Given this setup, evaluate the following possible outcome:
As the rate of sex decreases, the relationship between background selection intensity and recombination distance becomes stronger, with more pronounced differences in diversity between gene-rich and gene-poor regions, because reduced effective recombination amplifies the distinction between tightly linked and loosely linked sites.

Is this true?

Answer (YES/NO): NO